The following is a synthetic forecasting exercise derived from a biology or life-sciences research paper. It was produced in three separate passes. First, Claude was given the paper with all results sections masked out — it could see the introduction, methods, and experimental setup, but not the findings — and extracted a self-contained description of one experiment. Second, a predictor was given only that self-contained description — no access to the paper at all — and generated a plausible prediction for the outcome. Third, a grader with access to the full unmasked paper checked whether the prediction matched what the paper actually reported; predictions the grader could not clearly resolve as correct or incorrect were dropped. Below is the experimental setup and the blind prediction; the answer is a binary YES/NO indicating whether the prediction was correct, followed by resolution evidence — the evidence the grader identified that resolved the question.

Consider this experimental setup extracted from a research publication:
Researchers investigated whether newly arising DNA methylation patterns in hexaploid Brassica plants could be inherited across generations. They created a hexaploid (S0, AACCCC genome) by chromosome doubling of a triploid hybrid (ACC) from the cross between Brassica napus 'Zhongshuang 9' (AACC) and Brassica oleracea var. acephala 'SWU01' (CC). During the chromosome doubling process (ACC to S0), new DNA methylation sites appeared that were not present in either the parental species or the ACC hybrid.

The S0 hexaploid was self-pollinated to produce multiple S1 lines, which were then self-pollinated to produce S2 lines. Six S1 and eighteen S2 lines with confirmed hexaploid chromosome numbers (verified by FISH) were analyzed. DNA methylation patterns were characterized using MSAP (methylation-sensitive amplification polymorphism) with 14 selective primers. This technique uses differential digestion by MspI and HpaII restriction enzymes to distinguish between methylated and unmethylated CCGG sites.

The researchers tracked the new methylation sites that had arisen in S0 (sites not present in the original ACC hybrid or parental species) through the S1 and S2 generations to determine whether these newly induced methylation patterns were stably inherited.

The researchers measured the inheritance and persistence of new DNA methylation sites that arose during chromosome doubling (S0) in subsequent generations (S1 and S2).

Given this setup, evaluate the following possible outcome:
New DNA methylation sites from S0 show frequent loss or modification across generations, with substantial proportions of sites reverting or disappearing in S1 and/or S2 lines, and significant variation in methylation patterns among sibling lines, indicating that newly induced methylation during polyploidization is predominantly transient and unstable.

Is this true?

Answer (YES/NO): YES